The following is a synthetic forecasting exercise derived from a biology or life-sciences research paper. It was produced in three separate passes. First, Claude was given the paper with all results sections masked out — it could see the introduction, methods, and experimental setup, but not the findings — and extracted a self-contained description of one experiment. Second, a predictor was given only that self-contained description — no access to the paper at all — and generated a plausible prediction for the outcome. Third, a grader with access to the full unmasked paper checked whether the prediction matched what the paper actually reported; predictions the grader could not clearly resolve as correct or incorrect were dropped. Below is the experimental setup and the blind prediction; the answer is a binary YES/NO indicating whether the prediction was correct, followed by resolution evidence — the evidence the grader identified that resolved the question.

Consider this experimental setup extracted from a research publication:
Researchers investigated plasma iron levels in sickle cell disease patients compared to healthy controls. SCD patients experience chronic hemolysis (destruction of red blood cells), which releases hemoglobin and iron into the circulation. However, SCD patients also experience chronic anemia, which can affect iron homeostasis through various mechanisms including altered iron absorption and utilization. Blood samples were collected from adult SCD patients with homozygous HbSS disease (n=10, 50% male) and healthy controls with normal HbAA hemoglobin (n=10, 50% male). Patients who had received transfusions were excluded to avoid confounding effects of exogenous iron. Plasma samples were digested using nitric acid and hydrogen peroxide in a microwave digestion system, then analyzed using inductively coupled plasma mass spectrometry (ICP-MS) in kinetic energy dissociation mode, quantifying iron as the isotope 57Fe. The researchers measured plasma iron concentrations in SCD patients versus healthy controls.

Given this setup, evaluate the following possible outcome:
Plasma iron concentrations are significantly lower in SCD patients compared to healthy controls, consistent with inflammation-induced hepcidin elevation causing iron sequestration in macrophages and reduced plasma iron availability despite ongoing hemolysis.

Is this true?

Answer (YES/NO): YES